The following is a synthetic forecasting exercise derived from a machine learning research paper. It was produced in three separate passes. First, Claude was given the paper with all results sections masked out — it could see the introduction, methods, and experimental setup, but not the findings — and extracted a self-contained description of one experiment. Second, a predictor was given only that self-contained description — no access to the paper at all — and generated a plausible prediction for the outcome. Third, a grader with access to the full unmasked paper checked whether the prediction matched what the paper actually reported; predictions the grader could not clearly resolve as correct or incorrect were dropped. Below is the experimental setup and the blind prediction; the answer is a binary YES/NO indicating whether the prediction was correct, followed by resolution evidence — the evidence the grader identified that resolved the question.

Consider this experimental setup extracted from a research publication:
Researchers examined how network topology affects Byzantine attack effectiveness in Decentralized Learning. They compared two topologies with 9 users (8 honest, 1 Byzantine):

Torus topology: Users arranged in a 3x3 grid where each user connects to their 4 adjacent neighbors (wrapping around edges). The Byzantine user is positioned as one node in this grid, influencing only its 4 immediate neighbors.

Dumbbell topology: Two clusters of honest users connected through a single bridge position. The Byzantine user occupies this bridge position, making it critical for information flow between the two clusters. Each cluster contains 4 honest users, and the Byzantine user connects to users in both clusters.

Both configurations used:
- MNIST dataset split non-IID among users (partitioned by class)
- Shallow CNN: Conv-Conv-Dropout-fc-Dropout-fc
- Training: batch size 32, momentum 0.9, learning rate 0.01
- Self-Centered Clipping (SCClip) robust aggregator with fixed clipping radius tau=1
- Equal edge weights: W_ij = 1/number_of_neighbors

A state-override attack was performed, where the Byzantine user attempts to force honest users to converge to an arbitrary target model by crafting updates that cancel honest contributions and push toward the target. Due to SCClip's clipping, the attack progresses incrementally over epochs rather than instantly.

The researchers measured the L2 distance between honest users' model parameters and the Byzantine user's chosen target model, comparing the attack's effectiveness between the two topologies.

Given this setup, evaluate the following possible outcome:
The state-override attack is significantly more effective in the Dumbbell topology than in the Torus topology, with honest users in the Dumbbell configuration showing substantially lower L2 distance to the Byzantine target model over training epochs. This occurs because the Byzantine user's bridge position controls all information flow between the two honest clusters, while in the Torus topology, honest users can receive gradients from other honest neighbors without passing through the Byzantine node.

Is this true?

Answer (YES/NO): NO